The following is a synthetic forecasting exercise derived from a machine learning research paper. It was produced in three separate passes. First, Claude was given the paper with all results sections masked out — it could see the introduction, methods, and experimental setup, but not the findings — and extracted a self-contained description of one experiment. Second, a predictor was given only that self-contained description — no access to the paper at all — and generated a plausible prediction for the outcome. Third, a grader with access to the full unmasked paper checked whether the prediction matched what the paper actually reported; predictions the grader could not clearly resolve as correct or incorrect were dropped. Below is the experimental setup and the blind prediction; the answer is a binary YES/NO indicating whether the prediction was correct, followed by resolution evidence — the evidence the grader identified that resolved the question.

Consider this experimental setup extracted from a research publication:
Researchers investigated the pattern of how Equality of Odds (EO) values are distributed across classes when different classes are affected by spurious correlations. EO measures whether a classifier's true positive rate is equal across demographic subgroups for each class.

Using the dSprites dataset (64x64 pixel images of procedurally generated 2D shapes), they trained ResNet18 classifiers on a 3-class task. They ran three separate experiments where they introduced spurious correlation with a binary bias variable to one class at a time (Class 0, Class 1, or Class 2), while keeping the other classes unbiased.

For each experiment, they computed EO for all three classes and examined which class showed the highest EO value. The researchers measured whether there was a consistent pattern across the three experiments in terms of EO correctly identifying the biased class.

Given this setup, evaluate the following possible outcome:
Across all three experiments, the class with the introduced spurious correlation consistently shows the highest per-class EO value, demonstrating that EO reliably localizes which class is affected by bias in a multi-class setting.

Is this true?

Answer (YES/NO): NO